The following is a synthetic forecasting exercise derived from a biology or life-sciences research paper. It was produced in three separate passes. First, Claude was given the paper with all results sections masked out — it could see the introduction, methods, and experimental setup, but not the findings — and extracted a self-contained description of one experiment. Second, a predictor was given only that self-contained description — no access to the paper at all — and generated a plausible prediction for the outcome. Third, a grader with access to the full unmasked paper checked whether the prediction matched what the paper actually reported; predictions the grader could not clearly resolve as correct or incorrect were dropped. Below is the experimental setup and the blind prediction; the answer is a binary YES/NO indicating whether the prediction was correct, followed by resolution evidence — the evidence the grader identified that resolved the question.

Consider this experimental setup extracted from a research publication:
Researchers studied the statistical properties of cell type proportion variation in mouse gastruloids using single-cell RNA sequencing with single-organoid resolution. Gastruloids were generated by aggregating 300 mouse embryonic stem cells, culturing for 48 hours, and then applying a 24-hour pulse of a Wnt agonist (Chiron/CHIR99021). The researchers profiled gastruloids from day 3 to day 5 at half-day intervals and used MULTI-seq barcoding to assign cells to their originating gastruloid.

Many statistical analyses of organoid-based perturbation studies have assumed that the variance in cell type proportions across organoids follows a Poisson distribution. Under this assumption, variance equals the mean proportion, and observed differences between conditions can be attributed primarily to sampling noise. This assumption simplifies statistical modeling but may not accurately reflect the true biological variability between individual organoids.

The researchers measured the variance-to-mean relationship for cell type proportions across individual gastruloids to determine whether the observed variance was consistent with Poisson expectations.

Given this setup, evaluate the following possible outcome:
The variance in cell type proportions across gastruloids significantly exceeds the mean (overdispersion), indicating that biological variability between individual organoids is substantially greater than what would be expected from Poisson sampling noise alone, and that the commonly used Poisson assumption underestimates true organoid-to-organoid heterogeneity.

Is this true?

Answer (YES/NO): YES